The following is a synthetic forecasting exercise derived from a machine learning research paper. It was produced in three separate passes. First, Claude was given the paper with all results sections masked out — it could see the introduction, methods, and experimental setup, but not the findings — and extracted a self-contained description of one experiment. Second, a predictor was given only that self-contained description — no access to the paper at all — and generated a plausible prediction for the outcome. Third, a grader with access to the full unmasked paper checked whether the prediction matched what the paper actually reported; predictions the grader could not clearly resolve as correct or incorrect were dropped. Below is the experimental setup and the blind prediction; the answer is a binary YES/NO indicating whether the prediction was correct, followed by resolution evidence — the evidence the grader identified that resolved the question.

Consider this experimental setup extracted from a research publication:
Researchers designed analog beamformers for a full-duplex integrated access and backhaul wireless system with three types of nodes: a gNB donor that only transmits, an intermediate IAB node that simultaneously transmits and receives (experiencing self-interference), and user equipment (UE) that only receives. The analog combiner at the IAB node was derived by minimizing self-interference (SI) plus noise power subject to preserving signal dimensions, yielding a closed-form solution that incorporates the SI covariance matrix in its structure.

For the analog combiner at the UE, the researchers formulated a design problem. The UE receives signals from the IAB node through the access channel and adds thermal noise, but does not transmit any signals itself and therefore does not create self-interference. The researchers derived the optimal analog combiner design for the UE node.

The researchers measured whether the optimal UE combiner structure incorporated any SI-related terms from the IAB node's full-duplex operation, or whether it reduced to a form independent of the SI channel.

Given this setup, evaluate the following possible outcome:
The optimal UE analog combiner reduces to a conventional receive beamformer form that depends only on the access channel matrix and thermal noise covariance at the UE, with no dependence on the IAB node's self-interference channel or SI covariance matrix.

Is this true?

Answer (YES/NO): NO